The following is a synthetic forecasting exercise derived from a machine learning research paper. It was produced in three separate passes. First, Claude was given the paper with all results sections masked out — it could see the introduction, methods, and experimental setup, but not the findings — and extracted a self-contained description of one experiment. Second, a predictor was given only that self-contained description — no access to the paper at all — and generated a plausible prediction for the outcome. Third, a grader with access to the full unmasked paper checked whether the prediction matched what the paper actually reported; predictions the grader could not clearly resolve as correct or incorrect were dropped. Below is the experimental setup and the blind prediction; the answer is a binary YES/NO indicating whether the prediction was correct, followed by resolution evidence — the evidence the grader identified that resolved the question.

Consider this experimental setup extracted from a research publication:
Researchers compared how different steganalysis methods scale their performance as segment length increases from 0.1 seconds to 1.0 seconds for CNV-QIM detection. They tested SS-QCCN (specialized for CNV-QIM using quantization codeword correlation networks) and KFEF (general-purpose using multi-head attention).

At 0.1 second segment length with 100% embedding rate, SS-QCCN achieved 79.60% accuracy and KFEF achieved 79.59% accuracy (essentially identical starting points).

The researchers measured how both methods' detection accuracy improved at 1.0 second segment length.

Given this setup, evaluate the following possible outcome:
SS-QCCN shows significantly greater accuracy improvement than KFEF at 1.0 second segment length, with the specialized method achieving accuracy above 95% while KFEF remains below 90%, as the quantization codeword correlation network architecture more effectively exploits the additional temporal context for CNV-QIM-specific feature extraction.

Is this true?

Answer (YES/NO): NO